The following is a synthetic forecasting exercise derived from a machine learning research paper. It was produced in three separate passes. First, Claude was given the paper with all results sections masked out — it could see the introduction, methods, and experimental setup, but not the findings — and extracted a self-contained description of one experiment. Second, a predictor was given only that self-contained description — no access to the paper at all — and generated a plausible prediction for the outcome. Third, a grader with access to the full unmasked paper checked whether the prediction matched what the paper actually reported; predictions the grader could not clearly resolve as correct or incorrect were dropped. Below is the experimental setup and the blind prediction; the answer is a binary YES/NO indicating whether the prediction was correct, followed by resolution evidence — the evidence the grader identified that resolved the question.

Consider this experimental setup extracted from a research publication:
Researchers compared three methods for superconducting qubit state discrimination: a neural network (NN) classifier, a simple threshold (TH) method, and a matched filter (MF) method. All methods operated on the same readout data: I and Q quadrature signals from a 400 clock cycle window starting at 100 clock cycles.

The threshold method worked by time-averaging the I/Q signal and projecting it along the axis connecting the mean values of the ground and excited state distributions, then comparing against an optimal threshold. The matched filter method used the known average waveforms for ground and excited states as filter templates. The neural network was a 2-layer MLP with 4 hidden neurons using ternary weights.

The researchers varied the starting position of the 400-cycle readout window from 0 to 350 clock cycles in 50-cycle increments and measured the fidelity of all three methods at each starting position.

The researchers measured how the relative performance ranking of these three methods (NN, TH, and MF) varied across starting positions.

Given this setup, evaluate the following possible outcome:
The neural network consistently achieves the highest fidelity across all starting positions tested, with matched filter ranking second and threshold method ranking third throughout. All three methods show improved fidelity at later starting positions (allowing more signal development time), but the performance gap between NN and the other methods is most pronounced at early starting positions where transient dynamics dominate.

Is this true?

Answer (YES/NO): NO